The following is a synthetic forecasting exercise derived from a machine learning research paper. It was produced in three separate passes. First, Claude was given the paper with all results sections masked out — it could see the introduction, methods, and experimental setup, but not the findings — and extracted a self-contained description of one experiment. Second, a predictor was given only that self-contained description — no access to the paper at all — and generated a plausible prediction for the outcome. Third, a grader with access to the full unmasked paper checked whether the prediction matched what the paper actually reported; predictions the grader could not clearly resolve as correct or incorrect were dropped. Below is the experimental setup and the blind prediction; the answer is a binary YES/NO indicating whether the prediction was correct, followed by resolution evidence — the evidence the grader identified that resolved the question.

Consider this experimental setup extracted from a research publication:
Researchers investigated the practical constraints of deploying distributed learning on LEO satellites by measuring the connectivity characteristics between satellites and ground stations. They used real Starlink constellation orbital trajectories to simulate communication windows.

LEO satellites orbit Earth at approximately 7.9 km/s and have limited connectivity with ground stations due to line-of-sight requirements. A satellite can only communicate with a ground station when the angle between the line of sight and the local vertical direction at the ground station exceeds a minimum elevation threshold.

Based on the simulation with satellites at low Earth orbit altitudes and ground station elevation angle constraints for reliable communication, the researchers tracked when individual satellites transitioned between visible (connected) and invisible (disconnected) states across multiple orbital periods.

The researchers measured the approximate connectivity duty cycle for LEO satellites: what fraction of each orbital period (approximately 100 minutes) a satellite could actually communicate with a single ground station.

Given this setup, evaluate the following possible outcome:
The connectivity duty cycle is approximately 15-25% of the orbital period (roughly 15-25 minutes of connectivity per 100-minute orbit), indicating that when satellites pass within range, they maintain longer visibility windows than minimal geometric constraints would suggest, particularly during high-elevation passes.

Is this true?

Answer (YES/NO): NO